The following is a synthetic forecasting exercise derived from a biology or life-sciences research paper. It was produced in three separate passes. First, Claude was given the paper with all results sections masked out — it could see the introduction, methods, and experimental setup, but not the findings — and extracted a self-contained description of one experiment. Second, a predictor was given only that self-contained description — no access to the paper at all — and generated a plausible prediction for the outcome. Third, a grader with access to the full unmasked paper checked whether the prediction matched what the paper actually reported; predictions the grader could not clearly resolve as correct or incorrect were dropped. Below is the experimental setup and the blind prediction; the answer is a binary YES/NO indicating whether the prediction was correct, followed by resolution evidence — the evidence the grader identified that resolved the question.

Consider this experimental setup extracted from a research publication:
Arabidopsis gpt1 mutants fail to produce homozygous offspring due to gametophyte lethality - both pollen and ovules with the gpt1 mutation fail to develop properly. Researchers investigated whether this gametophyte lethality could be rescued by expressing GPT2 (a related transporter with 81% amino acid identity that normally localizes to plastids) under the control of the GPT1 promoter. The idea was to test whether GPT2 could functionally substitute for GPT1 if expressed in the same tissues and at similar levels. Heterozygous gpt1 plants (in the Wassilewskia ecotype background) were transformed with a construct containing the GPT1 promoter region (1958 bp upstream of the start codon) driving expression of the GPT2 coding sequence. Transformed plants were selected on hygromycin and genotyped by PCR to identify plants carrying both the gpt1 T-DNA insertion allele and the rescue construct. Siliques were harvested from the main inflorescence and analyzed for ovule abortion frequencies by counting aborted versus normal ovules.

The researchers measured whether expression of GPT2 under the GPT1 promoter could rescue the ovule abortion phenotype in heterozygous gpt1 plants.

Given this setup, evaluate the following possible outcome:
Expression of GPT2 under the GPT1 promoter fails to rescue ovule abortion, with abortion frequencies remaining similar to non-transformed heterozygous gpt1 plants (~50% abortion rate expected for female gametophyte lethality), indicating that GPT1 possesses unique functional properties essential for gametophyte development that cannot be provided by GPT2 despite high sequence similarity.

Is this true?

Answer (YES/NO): NO